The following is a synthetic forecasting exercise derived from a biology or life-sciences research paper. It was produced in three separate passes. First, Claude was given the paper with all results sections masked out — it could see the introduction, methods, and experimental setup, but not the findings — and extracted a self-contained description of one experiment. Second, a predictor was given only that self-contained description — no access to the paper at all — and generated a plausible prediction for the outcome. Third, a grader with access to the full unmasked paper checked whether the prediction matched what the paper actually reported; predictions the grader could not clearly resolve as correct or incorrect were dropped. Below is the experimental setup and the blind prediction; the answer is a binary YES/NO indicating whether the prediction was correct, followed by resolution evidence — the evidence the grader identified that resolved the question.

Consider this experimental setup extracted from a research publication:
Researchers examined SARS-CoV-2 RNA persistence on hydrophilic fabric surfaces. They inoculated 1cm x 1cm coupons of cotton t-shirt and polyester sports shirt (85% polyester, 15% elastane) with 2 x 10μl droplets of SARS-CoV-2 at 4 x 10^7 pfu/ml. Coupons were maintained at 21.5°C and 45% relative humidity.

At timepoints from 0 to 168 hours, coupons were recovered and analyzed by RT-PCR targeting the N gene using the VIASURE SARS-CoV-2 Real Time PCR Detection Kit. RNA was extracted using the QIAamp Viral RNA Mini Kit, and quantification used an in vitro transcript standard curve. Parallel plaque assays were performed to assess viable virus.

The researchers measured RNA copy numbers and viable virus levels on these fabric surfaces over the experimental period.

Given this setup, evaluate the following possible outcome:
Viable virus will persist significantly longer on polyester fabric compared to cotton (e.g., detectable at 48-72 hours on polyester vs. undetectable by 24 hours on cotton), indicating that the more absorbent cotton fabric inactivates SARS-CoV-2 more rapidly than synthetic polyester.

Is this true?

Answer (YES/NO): NO